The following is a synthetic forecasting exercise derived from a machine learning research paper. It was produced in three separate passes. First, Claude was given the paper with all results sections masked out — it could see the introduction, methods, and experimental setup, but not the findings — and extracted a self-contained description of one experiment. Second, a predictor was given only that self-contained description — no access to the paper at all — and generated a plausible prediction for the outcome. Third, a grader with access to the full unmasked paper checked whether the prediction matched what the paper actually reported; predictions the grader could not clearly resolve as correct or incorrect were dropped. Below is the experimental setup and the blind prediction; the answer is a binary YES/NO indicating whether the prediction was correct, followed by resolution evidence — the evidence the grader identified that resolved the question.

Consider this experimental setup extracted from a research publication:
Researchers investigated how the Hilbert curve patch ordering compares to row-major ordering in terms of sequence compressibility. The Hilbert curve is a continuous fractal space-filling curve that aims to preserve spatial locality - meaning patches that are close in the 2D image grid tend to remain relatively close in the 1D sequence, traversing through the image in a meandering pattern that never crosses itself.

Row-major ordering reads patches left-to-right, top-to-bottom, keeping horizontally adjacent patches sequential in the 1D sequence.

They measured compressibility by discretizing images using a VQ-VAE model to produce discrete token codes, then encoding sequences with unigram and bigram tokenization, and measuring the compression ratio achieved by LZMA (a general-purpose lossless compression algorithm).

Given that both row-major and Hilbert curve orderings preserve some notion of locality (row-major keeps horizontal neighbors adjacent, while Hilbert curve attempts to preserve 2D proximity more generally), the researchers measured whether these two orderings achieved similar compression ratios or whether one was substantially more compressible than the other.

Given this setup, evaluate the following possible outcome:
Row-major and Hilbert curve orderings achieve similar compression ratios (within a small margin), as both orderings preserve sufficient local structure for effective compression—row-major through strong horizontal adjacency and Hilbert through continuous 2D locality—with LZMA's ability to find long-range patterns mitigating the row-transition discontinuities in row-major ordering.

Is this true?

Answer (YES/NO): YES